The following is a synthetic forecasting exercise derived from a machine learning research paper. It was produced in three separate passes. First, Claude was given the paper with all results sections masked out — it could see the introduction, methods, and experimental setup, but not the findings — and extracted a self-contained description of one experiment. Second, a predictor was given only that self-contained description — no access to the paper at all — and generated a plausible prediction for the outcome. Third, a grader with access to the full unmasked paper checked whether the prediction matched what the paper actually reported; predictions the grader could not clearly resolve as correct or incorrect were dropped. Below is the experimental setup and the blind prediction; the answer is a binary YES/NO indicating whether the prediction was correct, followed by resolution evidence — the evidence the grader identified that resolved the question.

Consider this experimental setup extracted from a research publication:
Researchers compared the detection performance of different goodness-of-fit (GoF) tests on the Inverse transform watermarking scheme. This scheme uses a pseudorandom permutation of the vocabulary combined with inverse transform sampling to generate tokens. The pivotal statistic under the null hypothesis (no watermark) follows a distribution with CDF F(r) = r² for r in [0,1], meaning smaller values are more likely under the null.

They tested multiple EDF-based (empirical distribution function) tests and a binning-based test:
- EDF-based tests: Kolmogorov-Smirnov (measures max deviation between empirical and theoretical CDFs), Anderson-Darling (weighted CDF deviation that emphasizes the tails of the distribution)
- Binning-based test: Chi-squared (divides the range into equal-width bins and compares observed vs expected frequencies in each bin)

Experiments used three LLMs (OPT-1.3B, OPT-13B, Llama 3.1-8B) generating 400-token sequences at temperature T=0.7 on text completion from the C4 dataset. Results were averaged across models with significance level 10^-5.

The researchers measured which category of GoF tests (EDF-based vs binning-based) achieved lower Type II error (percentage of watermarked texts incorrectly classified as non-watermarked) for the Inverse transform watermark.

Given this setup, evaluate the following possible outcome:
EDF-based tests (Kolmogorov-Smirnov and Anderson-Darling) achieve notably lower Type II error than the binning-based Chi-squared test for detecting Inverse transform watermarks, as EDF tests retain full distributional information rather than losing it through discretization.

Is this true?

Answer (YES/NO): YES